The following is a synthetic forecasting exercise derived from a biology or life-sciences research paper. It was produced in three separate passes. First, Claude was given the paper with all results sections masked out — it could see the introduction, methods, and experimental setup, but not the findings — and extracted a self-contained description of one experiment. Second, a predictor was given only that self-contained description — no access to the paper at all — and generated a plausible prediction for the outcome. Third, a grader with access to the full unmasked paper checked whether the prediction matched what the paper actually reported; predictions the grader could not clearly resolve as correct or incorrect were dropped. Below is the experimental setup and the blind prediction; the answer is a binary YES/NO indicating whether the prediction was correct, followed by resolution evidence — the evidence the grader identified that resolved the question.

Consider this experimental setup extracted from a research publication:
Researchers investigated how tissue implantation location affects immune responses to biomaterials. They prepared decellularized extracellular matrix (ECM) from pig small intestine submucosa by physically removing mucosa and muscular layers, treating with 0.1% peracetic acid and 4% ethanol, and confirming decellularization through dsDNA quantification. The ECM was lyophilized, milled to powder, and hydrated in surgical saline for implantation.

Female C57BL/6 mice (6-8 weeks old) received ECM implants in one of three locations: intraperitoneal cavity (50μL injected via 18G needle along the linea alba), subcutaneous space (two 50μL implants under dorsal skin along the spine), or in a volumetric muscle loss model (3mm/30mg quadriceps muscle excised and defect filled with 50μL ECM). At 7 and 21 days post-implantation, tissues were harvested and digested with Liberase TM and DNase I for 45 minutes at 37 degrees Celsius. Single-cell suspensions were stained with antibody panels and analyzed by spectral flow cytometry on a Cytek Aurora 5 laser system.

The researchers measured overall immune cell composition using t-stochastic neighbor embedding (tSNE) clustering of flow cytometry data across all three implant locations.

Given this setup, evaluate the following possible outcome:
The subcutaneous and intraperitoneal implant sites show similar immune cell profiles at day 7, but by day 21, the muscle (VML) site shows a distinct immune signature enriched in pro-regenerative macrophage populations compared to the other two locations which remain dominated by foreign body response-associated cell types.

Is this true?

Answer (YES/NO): NO